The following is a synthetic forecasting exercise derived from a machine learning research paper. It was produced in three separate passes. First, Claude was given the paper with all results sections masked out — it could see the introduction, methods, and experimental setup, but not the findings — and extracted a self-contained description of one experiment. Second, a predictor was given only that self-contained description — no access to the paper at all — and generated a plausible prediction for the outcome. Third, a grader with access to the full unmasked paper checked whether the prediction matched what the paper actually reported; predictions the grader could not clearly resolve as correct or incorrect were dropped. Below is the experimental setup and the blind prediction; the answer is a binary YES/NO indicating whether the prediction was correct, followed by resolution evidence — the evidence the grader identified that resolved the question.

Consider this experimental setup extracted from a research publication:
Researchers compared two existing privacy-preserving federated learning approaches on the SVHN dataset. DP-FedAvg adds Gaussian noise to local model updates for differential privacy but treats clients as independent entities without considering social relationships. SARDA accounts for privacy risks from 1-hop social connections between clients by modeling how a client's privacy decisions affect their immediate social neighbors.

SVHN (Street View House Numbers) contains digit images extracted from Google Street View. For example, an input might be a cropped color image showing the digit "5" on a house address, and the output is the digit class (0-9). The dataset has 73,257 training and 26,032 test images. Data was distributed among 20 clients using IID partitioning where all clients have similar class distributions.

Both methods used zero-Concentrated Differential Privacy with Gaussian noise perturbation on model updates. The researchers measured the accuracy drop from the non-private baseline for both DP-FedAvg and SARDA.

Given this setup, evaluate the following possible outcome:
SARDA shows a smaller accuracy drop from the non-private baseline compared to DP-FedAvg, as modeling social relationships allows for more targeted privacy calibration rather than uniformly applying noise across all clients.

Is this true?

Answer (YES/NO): NO